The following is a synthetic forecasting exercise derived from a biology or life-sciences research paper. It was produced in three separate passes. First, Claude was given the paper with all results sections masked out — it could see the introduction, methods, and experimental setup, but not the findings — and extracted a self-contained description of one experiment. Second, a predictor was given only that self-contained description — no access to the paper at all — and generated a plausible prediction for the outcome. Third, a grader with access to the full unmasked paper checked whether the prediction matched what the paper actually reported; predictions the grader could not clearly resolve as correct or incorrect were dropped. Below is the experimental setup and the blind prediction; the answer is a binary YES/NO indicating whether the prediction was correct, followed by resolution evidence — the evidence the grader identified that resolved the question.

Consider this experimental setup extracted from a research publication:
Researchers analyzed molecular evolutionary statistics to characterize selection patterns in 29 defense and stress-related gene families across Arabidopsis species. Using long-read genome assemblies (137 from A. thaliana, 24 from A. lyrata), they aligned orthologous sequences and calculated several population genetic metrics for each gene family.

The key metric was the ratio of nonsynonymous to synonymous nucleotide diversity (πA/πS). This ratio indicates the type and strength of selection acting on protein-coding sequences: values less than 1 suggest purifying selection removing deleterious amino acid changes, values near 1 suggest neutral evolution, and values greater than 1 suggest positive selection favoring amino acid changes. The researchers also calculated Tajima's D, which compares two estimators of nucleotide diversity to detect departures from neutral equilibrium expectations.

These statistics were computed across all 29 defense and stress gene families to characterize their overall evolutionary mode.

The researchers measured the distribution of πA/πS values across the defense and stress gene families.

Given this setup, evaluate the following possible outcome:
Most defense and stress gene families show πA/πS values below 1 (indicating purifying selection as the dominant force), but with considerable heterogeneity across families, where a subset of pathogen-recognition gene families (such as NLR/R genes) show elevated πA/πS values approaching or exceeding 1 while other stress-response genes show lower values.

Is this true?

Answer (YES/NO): YES